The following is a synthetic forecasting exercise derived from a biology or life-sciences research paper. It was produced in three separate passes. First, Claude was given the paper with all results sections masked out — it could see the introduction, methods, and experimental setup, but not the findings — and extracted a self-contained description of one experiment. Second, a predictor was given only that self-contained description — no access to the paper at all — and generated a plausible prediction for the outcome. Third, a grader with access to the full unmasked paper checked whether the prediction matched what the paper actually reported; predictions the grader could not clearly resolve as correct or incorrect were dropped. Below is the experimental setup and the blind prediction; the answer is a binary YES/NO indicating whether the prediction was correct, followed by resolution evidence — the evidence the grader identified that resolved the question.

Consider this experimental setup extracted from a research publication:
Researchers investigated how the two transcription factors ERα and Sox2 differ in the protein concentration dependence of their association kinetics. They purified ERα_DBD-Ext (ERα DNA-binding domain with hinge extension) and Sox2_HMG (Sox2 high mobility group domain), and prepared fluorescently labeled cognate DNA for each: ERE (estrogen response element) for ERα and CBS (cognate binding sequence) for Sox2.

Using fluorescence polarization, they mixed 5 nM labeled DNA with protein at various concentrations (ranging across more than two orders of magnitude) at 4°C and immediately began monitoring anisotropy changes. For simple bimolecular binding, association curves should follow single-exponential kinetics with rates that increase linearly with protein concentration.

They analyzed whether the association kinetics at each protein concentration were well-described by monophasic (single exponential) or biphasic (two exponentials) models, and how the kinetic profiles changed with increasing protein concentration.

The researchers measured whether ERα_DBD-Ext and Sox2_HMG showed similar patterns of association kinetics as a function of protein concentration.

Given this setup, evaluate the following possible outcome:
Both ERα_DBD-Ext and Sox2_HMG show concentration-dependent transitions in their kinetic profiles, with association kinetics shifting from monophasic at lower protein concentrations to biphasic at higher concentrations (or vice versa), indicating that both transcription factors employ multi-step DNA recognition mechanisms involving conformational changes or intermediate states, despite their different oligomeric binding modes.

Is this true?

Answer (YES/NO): NO